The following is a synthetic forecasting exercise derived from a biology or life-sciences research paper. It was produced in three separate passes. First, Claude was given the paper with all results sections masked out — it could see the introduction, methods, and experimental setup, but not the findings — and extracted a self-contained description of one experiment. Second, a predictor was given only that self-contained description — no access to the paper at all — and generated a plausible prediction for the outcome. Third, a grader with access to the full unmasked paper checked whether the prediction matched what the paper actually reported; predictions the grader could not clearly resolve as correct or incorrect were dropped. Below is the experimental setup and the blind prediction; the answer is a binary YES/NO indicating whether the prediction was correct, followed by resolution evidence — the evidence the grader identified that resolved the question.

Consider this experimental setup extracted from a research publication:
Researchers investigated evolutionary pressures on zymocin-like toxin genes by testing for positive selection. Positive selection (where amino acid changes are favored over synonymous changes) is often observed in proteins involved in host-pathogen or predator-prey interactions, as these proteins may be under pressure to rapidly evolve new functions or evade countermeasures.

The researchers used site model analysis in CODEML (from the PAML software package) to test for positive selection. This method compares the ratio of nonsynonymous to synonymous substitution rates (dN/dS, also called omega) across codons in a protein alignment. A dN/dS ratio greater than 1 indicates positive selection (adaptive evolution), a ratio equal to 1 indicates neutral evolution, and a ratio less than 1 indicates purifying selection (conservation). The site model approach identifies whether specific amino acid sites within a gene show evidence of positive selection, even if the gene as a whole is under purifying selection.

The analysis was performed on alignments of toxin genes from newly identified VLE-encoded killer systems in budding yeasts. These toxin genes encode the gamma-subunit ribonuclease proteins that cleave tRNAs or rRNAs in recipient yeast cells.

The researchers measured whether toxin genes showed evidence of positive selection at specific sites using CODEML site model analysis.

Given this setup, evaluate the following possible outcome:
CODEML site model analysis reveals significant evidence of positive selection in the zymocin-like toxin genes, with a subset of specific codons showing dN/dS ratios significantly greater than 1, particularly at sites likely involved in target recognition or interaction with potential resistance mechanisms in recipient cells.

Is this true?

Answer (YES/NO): YES